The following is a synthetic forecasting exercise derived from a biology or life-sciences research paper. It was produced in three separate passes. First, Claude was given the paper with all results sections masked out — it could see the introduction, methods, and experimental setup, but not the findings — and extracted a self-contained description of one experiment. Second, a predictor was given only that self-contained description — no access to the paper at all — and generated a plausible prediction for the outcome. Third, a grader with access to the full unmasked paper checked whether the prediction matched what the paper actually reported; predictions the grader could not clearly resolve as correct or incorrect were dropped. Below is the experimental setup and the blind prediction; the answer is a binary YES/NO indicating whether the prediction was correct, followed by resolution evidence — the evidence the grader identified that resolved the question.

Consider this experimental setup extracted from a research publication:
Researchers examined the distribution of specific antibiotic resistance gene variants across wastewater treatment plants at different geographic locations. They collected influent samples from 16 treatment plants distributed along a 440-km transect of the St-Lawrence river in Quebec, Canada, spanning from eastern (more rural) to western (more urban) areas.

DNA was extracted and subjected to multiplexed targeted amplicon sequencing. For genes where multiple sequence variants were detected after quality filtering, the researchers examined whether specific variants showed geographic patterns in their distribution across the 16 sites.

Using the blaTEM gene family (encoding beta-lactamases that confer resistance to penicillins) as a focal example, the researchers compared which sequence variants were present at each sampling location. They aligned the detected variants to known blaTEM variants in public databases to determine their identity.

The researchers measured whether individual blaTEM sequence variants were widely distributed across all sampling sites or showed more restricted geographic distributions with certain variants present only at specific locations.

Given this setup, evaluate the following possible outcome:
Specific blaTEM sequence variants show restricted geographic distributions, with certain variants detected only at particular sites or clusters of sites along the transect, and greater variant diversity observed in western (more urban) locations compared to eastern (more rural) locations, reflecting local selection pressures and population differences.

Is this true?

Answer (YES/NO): NO